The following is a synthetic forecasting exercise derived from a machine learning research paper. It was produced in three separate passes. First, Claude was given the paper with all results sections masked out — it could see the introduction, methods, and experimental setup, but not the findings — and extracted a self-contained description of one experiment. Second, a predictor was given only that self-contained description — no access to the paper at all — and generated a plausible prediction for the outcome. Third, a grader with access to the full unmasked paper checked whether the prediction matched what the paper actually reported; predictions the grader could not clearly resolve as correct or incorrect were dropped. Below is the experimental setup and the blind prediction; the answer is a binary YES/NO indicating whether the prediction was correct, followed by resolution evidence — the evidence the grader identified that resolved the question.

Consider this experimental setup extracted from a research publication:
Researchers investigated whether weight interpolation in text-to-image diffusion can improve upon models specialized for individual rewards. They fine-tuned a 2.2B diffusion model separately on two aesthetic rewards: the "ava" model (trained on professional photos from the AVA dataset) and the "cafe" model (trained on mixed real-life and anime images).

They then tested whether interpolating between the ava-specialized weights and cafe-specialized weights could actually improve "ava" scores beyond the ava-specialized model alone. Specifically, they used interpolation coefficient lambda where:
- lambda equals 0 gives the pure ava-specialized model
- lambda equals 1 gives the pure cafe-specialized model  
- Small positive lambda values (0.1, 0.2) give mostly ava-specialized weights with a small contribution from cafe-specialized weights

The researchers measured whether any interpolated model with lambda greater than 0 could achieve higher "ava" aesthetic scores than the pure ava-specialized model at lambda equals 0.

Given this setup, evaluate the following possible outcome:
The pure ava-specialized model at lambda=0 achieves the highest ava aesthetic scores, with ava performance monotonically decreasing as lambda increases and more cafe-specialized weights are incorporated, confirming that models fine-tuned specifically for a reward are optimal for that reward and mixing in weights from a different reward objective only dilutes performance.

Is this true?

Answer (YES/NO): NO